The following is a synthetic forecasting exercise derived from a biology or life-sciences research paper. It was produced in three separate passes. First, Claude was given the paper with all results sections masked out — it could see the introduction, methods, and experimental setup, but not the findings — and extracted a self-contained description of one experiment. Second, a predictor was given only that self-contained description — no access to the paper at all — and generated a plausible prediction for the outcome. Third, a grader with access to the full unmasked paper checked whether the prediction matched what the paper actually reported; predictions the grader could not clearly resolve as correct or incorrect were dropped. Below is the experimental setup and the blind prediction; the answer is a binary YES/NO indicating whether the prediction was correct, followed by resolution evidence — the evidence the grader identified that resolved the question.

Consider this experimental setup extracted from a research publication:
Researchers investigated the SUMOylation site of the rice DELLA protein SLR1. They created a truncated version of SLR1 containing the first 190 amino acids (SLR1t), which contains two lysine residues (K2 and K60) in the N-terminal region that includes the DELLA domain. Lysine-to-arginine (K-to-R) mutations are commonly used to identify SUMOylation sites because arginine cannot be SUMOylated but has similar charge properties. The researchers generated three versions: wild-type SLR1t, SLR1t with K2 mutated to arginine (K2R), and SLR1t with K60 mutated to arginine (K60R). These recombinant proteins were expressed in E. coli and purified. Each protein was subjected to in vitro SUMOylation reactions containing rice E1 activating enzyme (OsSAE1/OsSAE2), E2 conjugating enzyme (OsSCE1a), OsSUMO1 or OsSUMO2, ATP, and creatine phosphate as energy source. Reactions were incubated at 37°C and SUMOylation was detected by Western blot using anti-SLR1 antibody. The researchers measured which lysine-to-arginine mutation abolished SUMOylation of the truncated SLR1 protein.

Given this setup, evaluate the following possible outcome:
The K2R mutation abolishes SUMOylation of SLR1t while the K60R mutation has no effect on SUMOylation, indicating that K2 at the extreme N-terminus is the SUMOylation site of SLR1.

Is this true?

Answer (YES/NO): YES